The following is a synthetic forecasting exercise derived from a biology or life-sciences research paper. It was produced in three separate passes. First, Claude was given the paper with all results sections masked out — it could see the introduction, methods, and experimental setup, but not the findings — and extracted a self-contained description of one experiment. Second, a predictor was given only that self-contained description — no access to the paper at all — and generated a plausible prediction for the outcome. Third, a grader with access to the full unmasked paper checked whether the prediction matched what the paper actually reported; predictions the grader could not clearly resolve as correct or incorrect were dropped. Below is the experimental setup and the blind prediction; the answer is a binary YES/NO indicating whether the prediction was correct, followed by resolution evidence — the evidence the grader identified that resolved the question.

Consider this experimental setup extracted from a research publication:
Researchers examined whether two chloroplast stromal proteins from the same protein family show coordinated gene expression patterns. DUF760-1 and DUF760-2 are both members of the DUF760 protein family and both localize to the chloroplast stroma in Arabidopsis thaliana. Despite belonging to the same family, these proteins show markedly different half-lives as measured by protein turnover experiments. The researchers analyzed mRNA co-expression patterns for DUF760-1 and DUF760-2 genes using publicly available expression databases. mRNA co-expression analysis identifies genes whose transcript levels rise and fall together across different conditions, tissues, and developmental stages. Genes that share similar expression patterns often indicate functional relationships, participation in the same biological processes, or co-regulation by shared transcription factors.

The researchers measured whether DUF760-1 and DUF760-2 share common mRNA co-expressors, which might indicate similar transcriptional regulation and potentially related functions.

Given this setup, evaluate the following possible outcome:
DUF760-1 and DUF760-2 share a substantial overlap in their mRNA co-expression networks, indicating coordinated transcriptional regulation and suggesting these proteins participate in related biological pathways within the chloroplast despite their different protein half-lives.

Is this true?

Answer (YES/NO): NO